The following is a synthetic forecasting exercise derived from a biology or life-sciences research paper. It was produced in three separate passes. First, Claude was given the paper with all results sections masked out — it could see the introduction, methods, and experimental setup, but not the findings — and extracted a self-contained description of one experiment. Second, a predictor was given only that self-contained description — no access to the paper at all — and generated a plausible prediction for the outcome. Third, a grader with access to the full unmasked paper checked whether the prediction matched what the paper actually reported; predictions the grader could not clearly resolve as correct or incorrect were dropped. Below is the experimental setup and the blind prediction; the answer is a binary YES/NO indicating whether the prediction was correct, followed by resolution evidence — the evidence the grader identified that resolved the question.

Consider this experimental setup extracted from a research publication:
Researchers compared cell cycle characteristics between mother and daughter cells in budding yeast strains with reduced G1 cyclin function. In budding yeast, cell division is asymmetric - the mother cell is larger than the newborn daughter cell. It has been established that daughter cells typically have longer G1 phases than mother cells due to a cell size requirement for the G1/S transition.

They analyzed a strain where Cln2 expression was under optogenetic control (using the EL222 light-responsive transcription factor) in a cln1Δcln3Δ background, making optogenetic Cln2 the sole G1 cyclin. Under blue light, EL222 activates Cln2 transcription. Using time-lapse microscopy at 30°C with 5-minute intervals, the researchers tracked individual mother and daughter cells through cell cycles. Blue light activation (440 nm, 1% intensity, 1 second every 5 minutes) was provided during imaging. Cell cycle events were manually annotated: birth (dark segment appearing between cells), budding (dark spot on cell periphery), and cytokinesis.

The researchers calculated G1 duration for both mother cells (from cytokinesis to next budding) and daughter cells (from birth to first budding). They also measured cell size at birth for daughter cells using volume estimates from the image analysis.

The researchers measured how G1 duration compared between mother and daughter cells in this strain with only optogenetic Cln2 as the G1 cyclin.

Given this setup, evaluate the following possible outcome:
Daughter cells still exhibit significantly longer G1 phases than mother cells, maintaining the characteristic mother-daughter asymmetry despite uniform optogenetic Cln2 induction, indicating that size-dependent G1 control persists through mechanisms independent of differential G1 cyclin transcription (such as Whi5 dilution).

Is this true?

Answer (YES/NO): YES